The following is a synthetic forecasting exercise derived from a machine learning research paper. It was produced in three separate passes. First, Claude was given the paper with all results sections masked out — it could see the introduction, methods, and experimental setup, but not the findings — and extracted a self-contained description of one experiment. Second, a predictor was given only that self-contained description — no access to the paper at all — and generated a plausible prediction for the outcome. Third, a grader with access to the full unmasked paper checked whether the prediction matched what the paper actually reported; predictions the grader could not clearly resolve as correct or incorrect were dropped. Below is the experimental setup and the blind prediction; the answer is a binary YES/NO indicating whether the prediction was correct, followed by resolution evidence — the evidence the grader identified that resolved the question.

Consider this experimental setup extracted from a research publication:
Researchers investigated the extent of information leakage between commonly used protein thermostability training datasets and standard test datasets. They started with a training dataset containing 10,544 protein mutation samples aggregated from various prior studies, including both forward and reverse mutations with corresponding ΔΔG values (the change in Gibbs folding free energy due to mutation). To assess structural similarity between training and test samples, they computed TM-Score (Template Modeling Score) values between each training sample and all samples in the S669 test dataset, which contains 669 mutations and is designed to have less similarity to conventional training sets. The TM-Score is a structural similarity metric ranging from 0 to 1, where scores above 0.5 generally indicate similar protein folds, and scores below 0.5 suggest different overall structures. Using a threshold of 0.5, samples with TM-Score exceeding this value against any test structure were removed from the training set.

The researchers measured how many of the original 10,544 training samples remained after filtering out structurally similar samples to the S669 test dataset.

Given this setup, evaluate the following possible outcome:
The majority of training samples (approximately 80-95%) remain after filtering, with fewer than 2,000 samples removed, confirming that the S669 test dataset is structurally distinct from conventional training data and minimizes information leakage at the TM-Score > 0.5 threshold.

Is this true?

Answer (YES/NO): NO